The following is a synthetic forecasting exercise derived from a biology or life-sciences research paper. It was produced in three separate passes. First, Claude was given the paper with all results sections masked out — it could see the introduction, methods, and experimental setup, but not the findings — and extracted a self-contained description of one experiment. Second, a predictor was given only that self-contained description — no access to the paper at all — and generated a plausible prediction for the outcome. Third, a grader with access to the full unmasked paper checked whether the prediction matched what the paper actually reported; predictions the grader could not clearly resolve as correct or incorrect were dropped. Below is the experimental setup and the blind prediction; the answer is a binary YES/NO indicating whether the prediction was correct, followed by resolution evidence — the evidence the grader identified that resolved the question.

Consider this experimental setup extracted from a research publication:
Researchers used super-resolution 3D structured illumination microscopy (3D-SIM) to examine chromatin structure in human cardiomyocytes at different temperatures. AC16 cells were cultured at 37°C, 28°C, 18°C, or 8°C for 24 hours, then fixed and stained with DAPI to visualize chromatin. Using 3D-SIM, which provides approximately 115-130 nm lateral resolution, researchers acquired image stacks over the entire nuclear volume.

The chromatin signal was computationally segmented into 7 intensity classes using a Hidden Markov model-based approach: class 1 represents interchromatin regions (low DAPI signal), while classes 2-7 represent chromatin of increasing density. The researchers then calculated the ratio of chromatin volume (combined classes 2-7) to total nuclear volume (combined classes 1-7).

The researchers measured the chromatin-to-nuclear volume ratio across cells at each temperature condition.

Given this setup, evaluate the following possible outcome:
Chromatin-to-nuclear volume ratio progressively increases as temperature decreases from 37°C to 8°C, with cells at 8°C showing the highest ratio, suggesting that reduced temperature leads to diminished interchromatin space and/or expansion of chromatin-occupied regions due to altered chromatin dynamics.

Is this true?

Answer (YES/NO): NO